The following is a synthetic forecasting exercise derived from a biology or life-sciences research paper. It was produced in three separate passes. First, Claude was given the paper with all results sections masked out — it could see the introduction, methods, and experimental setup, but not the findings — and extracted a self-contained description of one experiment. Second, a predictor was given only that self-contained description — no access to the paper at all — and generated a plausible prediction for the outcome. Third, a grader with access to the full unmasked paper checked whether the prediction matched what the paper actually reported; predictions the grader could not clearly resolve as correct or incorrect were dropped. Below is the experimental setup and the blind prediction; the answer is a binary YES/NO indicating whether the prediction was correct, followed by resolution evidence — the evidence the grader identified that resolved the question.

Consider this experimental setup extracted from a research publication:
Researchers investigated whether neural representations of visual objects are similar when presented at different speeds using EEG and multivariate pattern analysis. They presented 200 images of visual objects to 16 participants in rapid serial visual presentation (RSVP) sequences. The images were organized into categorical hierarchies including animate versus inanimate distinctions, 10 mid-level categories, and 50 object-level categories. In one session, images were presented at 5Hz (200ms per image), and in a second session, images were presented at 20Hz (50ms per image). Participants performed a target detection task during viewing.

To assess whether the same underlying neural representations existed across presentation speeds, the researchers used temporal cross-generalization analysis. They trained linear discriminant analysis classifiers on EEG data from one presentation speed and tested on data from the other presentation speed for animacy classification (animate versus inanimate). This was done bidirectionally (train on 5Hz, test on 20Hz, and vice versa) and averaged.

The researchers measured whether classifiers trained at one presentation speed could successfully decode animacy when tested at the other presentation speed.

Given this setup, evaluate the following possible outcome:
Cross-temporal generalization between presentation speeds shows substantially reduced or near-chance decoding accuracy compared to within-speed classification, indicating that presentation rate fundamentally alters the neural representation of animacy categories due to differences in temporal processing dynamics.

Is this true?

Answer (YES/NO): YES